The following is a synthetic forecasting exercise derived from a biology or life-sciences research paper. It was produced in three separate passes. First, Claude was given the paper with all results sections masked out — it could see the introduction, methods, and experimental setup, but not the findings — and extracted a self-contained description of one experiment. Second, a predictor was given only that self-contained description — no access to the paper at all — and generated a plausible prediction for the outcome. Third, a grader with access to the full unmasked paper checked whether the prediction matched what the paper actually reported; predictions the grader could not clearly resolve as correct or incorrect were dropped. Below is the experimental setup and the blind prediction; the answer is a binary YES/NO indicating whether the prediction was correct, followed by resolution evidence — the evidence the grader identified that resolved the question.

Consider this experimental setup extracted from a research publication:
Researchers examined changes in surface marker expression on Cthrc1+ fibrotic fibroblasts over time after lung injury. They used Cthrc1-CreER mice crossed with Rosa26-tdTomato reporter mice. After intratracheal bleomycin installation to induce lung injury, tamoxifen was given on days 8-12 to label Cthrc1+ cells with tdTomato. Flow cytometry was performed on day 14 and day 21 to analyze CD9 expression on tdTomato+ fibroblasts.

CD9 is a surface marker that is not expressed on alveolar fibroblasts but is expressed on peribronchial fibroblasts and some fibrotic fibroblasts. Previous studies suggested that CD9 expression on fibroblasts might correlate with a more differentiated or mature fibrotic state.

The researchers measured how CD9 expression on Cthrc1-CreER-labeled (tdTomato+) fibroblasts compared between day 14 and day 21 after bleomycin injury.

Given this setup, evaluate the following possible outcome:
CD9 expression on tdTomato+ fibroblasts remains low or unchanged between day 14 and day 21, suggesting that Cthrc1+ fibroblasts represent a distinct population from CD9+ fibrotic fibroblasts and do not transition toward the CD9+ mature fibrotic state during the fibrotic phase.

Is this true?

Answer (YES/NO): NO